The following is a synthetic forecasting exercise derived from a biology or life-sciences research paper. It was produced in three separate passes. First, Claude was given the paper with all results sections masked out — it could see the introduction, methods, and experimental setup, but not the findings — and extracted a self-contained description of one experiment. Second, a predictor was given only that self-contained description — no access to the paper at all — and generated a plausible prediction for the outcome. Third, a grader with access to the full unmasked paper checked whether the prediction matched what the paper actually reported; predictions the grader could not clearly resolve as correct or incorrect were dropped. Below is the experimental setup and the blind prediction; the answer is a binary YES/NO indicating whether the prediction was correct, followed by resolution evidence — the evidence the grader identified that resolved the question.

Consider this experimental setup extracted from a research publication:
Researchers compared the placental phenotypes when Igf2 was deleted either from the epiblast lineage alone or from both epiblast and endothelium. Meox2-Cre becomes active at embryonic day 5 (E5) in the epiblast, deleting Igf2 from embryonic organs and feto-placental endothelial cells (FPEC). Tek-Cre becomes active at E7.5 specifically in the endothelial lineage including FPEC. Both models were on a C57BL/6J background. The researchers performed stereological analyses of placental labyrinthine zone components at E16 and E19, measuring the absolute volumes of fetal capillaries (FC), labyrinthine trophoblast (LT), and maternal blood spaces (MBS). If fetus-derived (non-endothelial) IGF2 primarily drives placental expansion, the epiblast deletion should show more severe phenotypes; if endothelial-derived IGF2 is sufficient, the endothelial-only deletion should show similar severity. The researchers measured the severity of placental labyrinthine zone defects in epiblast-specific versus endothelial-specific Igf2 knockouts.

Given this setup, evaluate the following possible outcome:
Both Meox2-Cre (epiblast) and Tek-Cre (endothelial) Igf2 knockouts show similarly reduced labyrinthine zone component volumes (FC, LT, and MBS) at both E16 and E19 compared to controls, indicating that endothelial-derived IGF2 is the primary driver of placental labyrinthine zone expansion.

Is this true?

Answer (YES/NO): NO